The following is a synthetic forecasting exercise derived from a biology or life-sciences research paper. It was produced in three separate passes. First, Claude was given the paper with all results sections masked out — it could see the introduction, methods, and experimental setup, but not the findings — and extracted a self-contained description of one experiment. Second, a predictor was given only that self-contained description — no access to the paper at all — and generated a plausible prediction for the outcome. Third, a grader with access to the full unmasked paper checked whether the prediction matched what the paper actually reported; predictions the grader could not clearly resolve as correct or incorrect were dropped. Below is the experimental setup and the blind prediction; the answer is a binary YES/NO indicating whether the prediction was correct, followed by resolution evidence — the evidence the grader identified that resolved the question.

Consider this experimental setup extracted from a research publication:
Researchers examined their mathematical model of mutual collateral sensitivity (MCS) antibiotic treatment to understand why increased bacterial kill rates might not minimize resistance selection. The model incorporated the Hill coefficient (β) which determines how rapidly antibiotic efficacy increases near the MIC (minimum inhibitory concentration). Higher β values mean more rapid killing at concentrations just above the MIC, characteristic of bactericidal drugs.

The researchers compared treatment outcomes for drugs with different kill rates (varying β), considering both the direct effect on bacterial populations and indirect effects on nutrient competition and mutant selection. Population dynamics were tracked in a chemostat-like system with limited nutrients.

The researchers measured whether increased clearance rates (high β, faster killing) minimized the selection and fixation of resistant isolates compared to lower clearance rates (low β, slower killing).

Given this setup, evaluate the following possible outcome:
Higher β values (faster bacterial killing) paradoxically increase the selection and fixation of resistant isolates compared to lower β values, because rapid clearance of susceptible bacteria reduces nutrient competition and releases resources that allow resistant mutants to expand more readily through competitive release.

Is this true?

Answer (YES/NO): YES